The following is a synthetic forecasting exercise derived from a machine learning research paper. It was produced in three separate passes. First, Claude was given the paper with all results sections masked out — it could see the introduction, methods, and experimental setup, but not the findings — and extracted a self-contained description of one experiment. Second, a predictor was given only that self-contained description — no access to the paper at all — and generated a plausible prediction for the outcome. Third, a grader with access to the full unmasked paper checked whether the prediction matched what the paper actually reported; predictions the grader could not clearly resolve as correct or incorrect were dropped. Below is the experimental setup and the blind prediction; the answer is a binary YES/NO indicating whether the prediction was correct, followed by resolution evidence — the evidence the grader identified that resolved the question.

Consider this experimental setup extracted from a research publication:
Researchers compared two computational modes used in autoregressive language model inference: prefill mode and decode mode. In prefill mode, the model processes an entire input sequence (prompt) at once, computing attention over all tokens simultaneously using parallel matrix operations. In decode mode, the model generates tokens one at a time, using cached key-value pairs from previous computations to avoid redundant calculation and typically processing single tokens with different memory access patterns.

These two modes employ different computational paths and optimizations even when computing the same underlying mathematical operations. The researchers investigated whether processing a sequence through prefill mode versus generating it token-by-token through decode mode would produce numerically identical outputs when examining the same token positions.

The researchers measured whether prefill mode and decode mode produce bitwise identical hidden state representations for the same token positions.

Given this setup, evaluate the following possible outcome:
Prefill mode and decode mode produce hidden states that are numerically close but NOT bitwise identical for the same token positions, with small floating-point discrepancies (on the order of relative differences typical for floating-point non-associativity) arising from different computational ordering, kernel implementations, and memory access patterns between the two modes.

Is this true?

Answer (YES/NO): YES